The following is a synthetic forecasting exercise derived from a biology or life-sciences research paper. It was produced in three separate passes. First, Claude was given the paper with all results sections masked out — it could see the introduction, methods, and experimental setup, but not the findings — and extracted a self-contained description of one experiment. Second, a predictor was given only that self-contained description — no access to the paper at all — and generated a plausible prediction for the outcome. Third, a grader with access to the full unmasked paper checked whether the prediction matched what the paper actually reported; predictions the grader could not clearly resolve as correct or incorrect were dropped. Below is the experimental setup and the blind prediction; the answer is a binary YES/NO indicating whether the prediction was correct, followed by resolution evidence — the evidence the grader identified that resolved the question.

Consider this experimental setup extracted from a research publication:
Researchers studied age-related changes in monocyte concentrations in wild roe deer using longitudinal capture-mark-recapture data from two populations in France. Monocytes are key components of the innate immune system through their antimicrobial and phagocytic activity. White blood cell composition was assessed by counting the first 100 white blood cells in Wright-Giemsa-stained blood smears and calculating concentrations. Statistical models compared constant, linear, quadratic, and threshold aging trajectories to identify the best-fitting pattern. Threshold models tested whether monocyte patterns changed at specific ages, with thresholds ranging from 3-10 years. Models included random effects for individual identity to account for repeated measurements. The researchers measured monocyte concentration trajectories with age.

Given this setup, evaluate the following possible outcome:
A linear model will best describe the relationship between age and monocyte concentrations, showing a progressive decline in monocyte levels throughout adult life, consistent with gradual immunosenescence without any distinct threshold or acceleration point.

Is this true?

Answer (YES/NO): NO